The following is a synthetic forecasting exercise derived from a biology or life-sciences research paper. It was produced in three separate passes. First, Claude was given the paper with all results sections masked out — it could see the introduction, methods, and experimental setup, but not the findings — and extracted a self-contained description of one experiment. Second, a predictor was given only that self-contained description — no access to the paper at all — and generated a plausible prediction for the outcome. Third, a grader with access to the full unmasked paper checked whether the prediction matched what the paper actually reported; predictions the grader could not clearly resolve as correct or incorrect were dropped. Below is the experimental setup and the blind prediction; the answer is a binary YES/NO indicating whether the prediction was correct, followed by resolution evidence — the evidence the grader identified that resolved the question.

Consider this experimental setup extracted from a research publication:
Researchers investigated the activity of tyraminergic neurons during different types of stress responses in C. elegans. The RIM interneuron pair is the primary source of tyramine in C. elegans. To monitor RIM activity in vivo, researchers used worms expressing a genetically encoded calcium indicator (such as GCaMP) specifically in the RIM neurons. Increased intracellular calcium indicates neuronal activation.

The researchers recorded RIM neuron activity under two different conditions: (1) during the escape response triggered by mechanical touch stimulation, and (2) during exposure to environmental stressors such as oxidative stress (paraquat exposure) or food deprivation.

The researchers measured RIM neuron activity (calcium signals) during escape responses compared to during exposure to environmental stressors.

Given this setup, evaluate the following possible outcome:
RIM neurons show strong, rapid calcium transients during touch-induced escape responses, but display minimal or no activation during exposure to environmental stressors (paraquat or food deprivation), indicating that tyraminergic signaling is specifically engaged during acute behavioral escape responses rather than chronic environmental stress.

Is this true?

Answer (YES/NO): NO